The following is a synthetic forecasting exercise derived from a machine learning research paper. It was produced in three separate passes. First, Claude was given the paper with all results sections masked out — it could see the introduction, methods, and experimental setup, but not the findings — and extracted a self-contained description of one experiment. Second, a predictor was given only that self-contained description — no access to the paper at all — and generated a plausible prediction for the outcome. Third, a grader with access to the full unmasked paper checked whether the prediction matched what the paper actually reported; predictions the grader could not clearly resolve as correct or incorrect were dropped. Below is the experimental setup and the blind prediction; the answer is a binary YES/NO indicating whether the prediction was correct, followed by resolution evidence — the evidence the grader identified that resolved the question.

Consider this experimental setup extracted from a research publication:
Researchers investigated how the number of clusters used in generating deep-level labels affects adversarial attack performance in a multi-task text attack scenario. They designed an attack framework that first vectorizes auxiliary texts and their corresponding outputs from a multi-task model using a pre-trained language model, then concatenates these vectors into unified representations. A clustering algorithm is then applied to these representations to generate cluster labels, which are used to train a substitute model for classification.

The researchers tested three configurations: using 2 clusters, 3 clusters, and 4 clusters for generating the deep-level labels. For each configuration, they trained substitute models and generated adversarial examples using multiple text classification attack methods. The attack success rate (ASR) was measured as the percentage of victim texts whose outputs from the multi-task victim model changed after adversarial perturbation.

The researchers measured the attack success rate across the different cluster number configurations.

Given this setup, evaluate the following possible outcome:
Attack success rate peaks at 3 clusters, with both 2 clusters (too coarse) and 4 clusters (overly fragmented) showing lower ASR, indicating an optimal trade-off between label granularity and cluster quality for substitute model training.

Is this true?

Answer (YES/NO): NO